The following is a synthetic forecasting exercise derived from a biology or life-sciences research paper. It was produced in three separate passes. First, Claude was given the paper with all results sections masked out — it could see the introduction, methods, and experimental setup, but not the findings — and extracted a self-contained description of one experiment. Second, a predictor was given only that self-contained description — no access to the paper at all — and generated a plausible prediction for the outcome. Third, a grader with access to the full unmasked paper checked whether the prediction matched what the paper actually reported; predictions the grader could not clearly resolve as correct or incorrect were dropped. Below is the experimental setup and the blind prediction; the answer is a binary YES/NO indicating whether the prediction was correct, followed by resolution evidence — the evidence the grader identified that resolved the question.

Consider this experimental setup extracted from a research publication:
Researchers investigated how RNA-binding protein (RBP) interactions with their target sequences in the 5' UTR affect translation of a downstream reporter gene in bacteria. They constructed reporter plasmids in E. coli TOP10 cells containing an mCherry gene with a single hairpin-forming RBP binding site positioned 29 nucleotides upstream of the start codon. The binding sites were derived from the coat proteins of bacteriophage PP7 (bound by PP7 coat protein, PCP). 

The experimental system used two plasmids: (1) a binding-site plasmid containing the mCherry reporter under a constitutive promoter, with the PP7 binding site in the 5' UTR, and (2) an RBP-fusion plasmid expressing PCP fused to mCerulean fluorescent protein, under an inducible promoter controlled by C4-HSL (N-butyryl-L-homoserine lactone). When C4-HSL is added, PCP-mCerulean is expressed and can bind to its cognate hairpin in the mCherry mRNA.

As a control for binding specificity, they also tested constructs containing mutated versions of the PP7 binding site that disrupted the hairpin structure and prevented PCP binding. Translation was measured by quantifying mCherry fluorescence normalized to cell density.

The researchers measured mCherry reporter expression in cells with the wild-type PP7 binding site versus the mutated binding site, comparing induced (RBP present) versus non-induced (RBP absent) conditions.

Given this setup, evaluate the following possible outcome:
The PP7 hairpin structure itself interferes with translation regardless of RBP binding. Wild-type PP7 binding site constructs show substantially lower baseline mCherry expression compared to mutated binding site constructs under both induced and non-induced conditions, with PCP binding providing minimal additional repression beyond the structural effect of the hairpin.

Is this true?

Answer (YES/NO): NO